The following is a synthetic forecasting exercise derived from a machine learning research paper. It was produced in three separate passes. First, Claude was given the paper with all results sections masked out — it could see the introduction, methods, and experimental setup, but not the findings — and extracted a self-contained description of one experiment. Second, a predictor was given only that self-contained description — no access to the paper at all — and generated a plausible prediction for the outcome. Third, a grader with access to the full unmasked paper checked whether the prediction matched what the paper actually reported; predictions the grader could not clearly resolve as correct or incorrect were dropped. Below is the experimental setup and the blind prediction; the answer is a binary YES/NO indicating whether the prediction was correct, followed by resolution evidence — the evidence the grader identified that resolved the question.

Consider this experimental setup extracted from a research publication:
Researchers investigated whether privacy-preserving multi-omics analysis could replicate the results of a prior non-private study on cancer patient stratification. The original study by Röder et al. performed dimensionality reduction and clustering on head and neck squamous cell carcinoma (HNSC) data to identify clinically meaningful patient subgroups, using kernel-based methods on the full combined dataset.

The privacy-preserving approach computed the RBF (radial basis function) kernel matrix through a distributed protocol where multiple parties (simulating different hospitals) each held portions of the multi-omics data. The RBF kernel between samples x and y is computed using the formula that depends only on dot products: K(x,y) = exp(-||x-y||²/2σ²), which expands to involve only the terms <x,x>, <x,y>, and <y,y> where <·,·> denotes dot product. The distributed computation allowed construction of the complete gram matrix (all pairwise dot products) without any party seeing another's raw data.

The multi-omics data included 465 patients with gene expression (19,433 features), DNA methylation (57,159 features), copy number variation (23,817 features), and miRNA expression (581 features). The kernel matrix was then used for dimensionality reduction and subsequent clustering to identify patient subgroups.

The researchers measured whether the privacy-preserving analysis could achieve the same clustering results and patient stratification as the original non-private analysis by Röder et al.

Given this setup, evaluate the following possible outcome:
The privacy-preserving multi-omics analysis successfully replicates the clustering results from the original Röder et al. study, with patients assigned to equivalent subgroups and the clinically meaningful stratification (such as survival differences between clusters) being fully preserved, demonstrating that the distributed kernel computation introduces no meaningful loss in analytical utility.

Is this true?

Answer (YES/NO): YES